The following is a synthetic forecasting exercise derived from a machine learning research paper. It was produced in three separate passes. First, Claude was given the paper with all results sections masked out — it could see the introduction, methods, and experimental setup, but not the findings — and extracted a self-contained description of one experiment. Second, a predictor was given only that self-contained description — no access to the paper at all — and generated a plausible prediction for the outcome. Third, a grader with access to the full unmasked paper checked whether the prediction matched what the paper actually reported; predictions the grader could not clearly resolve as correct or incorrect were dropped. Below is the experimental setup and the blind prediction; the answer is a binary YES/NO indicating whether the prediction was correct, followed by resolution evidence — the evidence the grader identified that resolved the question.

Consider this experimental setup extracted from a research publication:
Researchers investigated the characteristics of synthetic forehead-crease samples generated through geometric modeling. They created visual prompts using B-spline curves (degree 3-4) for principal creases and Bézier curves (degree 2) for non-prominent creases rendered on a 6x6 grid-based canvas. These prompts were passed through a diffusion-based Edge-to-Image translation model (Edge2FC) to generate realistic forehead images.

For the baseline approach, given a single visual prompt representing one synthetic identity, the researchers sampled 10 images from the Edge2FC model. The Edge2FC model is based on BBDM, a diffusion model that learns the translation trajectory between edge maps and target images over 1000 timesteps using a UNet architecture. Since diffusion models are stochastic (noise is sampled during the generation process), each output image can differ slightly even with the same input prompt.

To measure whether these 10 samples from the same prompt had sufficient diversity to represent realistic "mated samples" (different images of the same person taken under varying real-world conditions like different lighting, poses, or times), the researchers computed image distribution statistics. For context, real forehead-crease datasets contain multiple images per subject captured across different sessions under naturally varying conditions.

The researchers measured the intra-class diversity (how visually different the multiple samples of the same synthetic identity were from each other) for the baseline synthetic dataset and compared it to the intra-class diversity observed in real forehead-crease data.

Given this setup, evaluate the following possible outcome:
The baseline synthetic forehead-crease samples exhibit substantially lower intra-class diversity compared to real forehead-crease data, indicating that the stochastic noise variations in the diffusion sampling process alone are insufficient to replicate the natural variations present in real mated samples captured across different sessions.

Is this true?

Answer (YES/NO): YES